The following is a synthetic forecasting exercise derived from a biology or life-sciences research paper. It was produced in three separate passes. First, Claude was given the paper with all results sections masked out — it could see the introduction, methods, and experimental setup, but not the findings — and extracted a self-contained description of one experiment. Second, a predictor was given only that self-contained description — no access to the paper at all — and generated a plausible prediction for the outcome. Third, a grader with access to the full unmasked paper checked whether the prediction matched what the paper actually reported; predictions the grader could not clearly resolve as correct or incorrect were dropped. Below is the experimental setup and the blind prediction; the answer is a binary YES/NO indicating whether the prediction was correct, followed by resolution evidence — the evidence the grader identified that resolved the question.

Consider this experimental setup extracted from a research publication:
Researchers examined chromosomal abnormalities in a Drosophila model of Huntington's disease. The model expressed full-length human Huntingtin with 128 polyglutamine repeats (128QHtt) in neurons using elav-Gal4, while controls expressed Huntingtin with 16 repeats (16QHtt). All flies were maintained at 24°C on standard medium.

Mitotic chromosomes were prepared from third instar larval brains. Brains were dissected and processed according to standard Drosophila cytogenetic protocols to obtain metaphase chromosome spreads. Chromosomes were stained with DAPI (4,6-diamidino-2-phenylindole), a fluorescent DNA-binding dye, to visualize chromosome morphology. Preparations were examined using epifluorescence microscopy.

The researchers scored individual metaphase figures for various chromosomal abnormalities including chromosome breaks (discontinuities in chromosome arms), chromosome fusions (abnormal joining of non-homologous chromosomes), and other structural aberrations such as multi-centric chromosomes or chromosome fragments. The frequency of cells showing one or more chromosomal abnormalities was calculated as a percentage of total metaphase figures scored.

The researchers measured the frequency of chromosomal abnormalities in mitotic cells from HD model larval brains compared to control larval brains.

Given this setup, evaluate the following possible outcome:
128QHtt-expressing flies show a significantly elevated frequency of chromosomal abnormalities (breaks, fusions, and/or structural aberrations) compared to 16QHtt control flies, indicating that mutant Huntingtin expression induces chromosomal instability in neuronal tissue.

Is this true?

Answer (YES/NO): NO